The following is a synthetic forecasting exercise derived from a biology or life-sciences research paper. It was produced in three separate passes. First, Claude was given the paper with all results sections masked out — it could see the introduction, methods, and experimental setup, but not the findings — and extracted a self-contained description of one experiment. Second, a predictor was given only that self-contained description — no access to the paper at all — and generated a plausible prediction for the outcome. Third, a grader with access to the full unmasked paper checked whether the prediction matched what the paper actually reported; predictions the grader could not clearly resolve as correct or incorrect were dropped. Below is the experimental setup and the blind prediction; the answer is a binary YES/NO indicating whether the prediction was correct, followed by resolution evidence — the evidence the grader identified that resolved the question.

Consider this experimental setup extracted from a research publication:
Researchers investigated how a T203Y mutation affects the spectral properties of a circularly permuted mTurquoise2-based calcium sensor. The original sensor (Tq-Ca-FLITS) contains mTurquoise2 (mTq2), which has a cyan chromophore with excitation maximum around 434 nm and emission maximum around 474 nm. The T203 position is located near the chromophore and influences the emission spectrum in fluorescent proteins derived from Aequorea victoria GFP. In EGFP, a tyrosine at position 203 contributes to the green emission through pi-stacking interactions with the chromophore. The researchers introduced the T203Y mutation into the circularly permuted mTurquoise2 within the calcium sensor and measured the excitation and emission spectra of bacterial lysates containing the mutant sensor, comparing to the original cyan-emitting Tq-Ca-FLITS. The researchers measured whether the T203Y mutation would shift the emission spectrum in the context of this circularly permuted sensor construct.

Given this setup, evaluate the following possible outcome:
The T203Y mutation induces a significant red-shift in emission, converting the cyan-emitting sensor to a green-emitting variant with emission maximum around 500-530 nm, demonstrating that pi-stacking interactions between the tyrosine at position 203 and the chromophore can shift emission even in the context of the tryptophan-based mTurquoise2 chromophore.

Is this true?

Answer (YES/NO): YES